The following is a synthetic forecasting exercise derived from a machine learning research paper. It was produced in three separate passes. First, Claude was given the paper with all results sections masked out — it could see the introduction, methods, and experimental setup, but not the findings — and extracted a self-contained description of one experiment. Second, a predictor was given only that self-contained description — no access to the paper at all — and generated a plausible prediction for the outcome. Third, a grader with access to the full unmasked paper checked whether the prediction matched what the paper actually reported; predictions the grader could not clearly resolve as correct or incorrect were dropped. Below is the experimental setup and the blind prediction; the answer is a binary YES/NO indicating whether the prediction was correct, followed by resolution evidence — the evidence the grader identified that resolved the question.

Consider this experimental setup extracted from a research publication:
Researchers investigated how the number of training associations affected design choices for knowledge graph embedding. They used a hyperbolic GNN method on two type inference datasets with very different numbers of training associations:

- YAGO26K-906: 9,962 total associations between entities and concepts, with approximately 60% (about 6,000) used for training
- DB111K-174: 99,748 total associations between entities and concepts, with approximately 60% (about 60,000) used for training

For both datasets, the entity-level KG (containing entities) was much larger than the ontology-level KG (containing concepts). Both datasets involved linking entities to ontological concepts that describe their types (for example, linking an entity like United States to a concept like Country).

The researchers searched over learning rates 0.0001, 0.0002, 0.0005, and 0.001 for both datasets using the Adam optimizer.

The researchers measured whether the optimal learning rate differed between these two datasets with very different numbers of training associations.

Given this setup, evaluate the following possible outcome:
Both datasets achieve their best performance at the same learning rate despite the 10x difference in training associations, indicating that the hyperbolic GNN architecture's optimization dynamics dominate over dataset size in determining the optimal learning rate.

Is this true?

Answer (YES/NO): YES